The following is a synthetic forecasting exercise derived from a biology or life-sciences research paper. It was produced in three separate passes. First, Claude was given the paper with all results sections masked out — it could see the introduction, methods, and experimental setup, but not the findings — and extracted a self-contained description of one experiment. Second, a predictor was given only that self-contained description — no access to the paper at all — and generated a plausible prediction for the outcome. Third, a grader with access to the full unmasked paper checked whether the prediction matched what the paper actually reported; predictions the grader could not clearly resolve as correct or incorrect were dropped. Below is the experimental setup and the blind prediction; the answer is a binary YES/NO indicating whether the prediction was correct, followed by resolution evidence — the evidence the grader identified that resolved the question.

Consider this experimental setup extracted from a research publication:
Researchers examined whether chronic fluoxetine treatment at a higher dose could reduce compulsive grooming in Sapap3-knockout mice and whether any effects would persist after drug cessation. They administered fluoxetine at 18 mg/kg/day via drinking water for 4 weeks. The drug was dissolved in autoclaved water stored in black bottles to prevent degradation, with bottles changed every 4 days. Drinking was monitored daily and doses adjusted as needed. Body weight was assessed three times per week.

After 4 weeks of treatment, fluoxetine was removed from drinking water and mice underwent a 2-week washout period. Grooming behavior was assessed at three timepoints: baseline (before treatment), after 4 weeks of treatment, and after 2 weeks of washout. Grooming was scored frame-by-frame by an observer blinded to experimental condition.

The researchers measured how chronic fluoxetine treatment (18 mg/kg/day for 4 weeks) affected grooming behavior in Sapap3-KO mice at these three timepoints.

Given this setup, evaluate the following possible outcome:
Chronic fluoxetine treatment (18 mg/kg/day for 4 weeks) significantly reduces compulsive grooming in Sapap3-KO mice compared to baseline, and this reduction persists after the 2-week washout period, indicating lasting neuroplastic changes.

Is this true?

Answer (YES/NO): NO